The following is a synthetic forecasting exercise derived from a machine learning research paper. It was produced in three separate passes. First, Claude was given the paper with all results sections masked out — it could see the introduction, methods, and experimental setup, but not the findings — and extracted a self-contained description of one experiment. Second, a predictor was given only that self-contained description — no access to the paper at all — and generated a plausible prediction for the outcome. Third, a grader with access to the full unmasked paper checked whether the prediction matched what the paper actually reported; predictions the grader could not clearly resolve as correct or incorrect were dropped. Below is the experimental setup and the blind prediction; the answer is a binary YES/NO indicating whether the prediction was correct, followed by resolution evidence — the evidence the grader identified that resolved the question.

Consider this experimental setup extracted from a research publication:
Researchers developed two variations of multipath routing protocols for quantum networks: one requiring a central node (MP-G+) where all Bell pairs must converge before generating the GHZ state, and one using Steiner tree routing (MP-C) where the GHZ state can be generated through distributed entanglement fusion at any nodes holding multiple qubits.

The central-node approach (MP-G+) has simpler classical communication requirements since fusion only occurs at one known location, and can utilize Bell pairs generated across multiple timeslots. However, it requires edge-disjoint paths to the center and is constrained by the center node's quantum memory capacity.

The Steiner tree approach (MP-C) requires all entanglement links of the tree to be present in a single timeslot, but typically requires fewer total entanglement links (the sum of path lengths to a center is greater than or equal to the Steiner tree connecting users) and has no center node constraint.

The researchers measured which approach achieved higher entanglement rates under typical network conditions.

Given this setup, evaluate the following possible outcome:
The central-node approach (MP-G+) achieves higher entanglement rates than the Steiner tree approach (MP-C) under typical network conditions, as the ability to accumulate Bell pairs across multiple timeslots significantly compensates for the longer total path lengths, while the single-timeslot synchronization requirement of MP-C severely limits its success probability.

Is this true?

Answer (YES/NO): NO